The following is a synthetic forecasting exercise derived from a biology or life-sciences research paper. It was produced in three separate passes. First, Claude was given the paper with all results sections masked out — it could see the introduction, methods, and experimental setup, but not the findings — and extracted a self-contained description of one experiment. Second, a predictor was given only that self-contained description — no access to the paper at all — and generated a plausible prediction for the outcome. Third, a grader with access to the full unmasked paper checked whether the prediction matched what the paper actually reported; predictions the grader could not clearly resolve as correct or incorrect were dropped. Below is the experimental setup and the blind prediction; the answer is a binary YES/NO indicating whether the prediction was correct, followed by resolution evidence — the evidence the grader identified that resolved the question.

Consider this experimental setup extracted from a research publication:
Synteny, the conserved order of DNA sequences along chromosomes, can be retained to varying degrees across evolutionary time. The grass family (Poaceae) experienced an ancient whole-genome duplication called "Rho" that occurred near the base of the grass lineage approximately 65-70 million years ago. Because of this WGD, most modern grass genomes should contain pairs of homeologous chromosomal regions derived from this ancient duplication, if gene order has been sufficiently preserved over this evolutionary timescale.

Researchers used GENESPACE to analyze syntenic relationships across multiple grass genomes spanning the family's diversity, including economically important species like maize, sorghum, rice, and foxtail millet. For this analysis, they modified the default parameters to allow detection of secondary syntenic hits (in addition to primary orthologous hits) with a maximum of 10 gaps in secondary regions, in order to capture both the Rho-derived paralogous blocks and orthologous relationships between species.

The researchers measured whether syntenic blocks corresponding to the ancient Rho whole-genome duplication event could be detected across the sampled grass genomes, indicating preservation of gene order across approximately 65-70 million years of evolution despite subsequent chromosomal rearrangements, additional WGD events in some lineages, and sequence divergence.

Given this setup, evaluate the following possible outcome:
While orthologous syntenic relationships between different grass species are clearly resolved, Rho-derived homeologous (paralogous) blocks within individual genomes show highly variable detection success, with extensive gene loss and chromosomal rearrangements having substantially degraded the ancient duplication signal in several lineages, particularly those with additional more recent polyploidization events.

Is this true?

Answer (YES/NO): NO